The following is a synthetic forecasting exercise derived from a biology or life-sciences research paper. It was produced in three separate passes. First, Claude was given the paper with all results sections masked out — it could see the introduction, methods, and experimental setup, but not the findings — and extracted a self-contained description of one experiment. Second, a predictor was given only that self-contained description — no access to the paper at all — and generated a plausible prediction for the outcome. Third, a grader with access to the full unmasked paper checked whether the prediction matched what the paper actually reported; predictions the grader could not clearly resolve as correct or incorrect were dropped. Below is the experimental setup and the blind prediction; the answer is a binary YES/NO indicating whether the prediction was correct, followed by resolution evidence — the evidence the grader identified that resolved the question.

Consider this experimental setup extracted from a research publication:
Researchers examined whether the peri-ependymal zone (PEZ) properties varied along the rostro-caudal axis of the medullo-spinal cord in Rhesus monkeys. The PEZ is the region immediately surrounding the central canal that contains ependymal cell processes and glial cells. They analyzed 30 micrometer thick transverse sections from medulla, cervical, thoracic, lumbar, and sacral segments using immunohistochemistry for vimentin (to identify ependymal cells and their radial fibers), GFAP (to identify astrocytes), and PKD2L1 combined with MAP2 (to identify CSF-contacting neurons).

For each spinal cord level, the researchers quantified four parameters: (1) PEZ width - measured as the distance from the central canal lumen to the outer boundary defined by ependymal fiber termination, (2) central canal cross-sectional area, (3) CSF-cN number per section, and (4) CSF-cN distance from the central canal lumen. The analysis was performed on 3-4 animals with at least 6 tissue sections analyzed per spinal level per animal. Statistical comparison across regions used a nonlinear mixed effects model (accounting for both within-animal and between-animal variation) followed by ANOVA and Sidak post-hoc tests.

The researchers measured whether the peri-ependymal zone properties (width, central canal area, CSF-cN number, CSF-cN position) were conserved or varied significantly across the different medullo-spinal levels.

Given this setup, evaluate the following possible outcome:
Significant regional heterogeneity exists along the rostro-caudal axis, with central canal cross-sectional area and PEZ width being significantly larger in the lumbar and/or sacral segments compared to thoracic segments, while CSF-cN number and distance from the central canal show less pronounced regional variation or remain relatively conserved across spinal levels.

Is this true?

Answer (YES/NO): NO